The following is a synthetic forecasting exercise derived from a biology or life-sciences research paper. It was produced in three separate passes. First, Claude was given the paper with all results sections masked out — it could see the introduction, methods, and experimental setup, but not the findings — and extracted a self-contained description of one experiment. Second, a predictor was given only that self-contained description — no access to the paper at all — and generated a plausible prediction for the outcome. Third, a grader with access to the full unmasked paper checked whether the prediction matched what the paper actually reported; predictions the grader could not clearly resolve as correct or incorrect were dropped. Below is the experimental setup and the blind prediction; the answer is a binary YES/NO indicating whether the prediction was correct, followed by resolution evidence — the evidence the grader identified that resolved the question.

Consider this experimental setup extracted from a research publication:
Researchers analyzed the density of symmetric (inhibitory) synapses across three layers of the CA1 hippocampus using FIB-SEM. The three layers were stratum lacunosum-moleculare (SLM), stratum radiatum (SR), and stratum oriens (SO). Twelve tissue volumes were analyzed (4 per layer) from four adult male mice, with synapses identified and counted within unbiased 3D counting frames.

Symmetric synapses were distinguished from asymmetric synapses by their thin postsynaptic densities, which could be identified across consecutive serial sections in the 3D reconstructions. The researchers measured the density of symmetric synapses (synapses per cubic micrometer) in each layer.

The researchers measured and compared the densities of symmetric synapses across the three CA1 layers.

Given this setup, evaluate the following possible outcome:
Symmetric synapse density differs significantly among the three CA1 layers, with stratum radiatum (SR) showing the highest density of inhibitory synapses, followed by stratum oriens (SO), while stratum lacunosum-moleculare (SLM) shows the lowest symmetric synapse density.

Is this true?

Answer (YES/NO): NO